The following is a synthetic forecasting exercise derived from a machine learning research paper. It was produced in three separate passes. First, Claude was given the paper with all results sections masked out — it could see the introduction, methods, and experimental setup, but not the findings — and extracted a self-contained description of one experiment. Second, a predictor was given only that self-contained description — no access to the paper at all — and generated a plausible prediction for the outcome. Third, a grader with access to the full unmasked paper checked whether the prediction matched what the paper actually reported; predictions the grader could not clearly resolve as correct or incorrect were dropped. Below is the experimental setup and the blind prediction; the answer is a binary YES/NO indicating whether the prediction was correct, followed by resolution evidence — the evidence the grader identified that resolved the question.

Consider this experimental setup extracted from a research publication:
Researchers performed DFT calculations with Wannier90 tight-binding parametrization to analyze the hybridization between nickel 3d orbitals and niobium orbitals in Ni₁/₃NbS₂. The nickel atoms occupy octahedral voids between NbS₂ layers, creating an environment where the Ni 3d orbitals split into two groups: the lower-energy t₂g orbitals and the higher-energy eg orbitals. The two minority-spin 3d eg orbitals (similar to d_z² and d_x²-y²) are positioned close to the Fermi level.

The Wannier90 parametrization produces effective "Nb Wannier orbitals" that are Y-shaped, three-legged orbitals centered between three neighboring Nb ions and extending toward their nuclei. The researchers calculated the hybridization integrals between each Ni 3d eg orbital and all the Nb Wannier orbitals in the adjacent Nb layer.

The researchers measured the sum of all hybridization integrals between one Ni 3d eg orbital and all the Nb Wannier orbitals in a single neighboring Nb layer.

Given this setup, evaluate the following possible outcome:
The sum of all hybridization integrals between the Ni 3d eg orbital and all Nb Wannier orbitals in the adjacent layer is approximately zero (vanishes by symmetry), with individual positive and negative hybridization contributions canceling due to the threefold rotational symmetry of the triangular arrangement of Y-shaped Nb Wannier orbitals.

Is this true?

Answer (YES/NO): YES